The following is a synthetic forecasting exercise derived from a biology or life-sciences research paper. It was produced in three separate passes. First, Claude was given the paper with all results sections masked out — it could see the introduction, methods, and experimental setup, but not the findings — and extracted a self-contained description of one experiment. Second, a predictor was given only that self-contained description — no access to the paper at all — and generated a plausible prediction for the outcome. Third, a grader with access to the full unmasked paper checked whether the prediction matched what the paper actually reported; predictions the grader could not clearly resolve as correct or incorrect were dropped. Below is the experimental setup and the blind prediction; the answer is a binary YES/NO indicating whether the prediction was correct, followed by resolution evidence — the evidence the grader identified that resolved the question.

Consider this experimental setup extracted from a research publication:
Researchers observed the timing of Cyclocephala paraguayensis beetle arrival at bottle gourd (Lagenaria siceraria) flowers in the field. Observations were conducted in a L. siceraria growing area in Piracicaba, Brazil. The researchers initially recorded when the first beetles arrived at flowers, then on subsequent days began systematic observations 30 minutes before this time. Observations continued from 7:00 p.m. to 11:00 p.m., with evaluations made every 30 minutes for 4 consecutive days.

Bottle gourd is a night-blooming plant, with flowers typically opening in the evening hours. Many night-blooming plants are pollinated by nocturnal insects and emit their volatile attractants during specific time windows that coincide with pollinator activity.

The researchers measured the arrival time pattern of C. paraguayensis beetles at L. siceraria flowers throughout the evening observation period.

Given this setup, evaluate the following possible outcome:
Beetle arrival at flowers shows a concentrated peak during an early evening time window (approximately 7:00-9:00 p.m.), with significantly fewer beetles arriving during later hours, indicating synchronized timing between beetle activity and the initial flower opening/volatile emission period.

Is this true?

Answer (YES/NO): NO